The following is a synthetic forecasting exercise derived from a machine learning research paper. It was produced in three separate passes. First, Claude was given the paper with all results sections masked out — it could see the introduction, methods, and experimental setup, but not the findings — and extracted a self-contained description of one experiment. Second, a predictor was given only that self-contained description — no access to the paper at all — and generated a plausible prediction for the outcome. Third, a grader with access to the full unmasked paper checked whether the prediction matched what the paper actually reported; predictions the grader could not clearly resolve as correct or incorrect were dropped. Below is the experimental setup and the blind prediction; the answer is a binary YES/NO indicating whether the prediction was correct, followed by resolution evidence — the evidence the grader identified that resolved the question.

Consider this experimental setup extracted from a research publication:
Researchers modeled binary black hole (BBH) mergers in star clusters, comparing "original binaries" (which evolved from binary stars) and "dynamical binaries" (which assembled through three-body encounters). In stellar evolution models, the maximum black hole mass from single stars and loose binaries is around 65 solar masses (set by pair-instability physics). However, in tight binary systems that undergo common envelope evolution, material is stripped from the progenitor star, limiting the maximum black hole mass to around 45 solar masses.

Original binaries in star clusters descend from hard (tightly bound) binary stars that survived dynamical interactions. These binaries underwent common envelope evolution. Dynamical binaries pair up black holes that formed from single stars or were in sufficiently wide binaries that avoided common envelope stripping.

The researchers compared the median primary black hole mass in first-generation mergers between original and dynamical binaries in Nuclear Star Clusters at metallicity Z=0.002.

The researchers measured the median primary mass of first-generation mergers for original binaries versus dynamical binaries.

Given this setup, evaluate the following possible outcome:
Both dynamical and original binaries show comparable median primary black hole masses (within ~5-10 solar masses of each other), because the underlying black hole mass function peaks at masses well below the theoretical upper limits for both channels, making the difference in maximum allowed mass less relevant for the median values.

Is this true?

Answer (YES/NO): NO